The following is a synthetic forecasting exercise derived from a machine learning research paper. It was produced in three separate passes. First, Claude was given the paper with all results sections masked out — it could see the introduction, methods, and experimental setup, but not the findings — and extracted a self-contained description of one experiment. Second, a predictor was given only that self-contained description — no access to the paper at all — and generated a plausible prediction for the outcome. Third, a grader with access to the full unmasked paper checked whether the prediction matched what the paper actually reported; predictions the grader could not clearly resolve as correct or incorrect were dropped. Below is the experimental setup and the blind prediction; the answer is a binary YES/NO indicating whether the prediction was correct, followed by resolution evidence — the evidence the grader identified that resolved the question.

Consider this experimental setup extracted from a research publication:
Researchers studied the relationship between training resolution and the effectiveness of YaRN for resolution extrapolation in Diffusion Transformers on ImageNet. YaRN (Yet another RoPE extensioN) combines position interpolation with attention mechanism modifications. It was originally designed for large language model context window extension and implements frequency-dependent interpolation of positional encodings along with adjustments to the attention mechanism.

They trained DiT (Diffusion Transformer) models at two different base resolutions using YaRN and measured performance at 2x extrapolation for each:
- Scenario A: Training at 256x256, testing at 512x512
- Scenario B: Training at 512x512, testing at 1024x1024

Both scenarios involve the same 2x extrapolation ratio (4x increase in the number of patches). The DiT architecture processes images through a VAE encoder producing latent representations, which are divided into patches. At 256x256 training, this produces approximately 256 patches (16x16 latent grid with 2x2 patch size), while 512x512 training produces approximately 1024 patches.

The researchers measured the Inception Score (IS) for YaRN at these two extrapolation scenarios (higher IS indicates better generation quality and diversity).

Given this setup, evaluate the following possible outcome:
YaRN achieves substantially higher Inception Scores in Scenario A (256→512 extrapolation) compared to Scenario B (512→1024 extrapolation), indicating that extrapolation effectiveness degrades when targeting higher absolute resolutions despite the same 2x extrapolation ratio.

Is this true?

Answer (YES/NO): YES